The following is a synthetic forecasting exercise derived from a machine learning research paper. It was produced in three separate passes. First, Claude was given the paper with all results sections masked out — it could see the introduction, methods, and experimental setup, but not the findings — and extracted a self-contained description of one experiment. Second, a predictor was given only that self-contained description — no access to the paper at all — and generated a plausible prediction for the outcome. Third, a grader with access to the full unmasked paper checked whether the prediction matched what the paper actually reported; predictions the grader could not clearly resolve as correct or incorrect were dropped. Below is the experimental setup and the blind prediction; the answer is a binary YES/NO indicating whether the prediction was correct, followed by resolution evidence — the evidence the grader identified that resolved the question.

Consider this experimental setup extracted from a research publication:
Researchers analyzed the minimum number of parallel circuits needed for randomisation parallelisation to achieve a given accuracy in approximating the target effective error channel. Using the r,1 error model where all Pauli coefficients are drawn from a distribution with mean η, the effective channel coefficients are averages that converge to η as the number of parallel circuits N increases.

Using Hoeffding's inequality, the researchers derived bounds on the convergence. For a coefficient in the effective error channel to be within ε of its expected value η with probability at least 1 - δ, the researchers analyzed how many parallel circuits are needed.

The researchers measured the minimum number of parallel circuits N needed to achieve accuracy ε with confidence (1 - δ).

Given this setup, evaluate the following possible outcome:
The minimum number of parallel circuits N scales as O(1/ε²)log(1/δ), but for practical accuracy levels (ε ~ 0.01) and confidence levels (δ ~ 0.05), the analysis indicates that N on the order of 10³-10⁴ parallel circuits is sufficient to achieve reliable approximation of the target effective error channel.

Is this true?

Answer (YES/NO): NO